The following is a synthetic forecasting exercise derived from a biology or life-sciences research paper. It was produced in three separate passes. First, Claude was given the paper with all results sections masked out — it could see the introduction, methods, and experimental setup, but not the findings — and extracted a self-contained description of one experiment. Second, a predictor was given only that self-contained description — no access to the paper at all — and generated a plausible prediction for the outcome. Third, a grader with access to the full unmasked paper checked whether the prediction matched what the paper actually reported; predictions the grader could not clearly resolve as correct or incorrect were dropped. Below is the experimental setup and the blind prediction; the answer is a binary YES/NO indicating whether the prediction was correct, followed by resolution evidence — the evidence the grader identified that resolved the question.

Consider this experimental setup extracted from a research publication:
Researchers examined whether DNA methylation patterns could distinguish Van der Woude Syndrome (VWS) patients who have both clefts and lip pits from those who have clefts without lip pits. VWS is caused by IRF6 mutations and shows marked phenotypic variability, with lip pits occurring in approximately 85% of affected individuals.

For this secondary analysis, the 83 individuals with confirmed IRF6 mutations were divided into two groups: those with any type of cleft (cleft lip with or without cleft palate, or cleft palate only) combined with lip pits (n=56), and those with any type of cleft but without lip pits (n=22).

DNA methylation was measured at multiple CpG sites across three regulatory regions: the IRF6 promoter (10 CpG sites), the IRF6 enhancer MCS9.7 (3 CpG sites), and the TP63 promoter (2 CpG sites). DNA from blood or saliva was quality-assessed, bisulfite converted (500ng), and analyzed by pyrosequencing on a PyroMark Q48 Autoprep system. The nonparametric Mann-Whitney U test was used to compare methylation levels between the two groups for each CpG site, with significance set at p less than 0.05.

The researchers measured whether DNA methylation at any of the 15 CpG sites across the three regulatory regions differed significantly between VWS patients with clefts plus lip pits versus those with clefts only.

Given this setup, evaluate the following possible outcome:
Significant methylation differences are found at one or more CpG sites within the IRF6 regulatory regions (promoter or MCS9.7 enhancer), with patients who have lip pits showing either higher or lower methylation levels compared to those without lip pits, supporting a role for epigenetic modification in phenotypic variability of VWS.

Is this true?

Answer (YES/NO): YES